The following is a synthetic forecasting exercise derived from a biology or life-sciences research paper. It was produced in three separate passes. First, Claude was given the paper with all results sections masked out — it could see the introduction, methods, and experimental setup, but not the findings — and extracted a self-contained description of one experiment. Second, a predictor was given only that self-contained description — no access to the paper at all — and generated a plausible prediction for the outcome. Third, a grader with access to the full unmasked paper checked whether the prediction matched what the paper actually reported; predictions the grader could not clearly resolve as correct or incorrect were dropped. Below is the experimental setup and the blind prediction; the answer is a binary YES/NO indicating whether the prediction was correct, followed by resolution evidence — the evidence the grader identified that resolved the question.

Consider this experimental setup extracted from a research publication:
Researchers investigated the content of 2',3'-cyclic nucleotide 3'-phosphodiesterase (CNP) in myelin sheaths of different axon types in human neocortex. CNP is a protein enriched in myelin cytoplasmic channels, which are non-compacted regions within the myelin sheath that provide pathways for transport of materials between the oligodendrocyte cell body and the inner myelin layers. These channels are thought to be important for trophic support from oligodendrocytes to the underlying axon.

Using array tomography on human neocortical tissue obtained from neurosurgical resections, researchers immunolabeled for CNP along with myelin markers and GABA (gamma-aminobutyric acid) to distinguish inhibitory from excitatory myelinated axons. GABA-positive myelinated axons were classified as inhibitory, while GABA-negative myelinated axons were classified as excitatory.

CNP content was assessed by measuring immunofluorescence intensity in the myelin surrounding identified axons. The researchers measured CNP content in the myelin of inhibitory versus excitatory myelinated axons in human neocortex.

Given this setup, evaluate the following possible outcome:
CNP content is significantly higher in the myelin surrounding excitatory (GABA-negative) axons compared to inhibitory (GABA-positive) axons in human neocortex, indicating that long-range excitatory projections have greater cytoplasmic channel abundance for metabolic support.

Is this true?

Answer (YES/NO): NO